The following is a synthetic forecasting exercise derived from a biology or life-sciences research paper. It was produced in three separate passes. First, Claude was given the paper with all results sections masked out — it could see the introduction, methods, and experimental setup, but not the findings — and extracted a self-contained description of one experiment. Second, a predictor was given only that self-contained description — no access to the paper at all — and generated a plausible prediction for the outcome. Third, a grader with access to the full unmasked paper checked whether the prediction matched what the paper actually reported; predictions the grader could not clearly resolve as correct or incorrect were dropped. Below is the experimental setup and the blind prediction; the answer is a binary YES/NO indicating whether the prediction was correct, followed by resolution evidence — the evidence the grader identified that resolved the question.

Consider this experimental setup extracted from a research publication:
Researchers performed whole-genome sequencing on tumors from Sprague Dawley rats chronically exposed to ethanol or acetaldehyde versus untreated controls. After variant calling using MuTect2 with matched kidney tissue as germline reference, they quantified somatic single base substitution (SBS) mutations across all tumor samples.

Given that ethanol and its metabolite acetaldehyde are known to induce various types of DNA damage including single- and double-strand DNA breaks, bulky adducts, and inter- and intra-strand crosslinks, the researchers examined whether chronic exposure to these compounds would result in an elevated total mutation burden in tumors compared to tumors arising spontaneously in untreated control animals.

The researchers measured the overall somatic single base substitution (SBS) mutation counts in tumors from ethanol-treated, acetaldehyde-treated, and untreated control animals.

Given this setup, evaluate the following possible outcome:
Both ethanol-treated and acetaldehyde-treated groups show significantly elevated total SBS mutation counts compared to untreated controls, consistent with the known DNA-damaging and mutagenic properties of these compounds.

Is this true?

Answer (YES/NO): NO